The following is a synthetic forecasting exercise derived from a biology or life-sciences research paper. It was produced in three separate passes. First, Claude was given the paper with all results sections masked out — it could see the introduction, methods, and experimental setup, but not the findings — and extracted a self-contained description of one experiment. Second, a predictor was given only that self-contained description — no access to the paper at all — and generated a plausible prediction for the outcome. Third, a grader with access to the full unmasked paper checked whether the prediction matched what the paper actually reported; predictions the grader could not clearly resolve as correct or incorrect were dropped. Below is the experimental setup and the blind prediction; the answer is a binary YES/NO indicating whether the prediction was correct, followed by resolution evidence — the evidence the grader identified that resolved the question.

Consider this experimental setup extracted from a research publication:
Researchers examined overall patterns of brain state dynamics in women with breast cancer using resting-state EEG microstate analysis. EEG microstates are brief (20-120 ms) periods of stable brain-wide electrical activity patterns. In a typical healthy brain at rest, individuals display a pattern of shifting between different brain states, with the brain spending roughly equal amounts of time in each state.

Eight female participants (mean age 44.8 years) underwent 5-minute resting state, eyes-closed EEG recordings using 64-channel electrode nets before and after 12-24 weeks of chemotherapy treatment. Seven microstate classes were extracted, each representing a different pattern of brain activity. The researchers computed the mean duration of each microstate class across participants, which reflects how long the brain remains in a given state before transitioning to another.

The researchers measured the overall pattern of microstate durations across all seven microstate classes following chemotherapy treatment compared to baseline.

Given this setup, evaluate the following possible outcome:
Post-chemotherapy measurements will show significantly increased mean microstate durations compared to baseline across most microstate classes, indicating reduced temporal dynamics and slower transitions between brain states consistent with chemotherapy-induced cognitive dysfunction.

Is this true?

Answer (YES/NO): YES